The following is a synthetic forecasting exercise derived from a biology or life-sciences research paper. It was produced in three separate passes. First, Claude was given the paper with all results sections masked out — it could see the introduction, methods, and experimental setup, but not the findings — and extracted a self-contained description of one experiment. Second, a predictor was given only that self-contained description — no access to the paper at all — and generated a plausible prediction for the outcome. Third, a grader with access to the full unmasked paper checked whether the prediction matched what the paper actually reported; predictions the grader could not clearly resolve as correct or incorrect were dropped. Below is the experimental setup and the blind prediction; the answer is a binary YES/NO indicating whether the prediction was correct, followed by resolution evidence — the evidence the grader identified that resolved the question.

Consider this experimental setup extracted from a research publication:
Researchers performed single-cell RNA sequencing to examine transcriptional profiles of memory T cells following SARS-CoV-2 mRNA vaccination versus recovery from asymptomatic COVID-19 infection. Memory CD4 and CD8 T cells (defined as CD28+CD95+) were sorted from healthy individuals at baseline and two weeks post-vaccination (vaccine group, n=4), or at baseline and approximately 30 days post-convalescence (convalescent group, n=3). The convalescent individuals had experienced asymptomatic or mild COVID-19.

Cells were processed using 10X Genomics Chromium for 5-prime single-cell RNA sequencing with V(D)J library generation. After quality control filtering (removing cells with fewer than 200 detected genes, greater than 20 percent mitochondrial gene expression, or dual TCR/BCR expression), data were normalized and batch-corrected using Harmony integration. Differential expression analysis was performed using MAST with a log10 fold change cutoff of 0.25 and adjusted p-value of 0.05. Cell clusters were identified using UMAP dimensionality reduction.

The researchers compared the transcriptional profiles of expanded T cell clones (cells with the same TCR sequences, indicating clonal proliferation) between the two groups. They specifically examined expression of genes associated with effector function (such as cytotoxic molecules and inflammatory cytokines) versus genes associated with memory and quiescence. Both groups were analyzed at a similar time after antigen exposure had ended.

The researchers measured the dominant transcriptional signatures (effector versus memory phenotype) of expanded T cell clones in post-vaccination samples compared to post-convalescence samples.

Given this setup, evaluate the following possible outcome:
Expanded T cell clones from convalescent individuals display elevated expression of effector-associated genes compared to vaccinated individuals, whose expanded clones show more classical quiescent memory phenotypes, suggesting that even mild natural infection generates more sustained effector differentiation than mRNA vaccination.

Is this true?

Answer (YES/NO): NO